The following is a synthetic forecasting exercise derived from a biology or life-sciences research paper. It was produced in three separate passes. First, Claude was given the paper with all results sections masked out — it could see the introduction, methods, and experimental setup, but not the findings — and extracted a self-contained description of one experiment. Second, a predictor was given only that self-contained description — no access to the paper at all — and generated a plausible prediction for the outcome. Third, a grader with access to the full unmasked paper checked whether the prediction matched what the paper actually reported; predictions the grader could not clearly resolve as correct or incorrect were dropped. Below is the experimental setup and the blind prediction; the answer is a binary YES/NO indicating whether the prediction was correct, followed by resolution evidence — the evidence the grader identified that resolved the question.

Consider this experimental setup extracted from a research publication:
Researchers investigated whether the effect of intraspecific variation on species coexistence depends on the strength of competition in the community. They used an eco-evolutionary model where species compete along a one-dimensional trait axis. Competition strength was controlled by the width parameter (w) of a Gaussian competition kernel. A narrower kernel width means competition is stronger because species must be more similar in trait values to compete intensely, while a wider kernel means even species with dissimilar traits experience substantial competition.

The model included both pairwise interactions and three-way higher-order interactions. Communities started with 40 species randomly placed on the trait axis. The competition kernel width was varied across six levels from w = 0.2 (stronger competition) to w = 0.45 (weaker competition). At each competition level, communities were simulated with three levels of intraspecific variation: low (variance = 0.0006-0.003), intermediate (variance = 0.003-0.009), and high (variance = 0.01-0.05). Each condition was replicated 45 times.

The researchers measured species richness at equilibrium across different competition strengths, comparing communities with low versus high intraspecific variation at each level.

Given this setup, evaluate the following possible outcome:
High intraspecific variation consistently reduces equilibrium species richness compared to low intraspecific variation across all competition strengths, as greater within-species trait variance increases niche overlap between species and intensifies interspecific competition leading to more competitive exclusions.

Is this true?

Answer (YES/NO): NO